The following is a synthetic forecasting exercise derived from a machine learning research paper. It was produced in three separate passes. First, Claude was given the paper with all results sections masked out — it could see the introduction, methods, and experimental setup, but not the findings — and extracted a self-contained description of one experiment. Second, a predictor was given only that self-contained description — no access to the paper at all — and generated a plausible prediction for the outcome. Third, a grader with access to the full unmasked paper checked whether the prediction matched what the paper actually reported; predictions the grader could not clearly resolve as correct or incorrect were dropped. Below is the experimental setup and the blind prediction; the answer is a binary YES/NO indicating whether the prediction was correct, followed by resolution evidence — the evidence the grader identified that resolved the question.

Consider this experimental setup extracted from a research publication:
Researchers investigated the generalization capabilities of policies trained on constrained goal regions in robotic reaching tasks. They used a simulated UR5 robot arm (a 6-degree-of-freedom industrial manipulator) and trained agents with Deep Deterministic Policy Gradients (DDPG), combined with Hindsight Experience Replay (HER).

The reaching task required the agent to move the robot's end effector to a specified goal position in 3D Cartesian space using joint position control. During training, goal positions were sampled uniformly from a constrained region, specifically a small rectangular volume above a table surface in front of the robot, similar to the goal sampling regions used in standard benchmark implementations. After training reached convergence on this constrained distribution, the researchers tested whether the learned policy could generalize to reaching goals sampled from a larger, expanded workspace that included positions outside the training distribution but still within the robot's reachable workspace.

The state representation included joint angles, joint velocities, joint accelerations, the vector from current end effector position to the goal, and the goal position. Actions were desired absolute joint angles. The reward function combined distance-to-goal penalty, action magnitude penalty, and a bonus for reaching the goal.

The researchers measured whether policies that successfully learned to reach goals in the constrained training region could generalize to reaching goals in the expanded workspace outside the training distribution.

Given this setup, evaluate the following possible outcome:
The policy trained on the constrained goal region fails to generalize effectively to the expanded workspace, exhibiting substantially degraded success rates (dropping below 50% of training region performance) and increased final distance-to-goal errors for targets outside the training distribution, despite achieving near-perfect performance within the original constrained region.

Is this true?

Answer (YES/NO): YES